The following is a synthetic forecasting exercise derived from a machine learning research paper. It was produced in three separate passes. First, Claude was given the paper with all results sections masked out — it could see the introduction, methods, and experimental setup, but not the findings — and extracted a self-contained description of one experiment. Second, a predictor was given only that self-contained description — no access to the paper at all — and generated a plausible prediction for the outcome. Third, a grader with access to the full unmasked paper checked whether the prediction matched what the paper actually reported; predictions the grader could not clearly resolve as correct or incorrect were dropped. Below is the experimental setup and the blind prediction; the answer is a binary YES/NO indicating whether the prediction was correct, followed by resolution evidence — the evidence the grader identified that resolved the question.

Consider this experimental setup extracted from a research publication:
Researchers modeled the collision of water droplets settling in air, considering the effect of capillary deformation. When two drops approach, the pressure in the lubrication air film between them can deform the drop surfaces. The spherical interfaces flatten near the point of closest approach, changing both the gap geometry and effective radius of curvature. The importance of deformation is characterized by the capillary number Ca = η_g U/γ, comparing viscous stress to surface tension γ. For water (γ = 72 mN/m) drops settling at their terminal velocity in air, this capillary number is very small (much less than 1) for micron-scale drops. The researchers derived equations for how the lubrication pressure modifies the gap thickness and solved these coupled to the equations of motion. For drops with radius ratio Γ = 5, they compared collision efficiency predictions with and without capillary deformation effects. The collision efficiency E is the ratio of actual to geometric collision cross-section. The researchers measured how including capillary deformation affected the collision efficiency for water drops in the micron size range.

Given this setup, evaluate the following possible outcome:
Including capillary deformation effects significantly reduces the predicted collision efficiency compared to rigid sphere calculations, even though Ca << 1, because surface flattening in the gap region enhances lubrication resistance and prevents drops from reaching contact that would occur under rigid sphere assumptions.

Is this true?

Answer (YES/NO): NO